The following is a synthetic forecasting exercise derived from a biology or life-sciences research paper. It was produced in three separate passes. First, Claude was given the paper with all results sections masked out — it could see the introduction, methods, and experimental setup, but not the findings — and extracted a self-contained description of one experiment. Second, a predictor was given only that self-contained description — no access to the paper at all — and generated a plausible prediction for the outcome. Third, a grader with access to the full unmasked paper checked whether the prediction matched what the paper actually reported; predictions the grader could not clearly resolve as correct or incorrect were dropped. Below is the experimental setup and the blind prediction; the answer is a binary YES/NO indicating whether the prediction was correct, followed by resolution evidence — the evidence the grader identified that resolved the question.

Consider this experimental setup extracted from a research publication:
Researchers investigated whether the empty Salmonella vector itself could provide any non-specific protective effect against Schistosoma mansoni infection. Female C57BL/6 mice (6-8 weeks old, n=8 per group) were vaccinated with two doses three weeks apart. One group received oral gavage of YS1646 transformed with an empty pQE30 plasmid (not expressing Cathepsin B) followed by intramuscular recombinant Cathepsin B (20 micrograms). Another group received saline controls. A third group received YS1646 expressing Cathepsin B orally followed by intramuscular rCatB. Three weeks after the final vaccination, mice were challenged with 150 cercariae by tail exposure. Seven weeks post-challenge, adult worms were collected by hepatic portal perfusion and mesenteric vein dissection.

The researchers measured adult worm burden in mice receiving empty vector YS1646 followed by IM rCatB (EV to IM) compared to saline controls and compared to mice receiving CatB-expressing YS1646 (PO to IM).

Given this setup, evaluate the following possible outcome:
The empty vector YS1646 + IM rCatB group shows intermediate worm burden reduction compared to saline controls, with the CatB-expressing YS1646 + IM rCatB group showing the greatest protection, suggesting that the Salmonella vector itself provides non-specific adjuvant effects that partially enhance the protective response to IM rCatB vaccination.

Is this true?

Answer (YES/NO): NO